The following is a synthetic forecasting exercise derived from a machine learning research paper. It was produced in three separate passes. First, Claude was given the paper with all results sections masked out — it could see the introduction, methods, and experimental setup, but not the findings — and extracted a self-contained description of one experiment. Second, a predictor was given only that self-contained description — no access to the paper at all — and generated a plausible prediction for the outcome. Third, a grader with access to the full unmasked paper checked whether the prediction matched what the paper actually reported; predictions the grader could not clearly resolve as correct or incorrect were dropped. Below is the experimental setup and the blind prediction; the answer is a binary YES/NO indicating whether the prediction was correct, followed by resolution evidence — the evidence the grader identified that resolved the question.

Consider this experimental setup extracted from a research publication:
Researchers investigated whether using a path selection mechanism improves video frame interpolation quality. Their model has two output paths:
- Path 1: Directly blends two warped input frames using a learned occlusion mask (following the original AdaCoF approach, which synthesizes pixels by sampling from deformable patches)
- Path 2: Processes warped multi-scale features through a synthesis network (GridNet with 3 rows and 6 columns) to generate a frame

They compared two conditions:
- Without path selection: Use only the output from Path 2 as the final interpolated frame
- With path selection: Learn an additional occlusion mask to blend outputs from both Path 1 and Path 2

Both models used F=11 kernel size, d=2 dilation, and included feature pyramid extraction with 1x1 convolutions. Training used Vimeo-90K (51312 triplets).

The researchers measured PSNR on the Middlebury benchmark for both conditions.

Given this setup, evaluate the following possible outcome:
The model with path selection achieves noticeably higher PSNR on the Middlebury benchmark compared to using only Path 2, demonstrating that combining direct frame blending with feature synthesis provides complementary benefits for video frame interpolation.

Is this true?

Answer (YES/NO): YES